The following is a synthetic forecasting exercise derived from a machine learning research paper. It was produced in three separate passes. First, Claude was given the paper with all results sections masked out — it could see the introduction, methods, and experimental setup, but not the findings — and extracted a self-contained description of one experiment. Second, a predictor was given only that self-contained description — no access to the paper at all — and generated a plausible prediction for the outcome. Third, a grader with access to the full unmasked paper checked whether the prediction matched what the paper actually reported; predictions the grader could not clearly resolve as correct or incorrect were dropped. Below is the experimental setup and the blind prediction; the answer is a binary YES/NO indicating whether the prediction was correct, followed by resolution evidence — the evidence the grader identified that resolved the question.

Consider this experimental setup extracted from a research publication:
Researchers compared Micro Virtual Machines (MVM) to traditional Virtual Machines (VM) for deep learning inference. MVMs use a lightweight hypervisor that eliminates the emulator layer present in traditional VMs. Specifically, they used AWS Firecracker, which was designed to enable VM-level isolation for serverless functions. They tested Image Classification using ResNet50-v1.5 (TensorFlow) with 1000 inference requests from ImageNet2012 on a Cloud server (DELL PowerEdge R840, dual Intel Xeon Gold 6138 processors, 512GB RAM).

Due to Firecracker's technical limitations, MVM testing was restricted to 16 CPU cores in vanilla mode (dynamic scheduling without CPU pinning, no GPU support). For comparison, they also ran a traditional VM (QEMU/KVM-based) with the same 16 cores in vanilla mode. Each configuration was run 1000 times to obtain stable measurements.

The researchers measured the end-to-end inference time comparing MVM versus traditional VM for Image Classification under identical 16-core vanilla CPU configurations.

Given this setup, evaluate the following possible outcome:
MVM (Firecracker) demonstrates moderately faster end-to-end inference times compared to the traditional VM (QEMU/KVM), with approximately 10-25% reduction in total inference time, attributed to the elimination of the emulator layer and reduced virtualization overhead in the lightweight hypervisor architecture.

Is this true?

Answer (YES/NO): NO